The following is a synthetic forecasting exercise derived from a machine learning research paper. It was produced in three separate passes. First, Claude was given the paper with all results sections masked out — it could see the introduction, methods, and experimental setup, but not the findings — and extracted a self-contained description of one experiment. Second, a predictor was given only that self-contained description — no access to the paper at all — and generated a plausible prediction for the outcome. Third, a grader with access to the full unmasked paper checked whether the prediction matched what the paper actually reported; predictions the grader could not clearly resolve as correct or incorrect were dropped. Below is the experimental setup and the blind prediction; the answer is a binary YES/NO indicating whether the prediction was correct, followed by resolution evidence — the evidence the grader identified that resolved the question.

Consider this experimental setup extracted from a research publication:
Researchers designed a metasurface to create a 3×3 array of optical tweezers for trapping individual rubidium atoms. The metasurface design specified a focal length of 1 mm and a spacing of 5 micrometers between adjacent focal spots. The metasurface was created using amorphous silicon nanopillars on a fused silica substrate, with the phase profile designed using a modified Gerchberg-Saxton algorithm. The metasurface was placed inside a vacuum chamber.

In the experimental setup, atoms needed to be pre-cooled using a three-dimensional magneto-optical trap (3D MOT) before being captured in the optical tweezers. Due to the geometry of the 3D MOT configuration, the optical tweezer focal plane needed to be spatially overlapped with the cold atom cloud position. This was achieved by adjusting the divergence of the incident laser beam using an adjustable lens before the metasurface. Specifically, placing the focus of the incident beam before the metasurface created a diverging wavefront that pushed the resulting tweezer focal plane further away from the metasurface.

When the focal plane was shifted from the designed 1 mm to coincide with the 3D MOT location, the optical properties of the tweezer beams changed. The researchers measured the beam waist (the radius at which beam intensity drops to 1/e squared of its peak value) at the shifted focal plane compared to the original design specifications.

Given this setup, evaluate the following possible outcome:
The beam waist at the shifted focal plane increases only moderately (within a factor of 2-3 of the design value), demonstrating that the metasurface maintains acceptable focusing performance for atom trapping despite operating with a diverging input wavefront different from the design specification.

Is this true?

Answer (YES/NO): YES